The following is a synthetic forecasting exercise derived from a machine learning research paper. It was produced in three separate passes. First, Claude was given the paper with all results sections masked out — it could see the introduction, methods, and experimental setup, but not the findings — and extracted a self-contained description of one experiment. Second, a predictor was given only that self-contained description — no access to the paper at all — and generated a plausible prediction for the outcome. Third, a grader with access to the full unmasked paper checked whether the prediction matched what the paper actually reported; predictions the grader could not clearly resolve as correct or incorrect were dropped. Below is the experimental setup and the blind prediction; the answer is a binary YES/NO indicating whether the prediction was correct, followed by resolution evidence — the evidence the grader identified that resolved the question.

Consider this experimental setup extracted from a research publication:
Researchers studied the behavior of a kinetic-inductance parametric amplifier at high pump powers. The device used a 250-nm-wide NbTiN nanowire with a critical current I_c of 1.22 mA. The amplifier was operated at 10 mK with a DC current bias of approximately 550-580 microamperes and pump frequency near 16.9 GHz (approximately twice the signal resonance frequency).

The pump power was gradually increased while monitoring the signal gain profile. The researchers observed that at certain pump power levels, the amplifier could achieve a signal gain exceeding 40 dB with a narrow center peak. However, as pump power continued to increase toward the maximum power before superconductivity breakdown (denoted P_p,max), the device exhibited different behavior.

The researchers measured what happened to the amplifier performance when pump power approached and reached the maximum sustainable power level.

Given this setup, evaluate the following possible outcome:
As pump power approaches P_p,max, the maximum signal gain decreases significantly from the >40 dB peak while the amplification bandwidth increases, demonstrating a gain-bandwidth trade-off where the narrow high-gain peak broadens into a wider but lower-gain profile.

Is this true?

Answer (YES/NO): NO